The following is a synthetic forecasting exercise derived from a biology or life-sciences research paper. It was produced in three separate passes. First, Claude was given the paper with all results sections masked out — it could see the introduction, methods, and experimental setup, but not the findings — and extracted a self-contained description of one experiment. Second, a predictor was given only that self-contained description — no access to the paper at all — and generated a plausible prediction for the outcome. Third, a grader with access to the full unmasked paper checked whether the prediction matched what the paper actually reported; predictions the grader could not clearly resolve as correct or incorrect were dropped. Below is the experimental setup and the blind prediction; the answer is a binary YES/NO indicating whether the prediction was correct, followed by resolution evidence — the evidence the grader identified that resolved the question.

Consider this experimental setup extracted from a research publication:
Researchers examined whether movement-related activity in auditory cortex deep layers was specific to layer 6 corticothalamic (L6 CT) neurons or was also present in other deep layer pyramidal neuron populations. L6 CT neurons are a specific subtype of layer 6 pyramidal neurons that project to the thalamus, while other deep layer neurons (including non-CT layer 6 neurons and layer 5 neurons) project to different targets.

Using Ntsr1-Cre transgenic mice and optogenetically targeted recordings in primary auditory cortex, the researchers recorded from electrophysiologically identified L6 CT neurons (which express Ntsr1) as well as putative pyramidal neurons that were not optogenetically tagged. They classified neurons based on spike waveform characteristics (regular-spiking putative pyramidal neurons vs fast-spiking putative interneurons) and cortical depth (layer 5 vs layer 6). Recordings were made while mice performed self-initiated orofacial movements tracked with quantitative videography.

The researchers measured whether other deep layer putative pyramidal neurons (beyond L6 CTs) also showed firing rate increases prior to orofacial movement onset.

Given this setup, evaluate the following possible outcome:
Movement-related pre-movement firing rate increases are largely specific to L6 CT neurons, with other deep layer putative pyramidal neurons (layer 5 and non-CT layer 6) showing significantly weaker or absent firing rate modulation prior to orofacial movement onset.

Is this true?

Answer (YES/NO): NO